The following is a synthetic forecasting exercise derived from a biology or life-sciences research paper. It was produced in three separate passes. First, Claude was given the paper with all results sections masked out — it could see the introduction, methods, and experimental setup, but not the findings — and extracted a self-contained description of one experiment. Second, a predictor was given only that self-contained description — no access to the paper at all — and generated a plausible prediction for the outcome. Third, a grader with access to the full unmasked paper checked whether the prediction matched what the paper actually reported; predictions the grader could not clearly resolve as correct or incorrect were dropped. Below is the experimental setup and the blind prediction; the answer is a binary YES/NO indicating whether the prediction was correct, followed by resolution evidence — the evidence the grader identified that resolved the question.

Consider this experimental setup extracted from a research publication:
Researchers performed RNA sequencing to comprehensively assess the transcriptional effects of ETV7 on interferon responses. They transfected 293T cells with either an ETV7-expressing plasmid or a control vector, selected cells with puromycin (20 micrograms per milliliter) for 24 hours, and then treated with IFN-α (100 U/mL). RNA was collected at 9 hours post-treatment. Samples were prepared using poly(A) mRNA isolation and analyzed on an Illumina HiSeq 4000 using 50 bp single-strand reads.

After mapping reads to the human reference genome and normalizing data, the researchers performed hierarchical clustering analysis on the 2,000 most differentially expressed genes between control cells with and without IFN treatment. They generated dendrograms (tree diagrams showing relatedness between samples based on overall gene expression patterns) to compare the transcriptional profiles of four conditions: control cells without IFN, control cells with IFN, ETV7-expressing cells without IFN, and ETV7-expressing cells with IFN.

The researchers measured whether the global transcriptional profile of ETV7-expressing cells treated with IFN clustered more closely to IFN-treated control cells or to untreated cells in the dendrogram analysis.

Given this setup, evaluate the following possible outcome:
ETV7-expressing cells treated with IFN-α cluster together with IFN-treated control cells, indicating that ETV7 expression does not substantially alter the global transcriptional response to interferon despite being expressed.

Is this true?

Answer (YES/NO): NO